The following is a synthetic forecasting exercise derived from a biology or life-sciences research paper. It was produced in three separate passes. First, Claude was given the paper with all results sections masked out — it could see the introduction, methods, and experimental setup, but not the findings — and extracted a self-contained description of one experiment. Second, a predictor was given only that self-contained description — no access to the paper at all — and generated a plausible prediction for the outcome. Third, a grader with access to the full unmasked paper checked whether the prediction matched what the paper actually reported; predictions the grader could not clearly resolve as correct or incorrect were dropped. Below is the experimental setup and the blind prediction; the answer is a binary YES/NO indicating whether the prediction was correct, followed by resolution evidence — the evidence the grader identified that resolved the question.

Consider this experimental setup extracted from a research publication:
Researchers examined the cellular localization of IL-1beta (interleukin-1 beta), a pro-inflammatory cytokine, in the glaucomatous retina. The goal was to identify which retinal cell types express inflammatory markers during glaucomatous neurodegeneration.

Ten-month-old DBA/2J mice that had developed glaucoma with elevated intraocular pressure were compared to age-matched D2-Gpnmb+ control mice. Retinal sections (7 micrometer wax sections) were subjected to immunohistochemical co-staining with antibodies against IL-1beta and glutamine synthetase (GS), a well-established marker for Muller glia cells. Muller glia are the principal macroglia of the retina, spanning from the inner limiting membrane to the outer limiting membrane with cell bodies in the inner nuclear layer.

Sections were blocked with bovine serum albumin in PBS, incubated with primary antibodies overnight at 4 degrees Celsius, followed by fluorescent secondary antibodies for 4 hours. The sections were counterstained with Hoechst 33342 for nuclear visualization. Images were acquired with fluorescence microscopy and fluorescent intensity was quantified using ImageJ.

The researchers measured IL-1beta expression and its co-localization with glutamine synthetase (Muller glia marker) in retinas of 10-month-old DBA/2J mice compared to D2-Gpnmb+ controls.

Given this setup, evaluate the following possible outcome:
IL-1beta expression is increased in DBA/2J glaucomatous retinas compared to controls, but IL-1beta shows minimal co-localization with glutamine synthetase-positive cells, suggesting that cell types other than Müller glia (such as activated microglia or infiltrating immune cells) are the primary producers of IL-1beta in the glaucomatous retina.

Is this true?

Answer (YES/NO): NO